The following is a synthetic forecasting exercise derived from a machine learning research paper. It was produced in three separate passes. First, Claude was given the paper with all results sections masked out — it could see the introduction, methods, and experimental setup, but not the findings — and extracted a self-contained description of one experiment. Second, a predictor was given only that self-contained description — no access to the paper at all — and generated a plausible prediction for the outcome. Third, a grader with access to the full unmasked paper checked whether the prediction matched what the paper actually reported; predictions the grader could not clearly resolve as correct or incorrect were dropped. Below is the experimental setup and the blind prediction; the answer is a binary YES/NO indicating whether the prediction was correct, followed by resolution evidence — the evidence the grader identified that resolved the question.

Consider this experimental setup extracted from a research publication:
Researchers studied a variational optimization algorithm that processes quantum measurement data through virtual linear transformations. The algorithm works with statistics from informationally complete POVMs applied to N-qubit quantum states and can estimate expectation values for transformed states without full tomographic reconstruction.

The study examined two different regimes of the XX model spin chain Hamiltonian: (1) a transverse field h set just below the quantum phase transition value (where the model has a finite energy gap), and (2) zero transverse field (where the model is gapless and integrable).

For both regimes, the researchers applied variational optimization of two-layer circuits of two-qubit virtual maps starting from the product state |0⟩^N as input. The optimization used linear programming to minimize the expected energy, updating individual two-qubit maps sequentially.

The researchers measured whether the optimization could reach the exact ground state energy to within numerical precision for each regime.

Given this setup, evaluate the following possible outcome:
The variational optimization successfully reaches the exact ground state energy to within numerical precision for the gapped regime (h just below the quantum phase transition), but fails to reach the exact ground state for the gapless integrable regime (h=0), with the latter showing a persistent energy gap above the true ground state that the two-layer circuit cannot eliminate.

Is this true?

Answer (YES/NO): YES